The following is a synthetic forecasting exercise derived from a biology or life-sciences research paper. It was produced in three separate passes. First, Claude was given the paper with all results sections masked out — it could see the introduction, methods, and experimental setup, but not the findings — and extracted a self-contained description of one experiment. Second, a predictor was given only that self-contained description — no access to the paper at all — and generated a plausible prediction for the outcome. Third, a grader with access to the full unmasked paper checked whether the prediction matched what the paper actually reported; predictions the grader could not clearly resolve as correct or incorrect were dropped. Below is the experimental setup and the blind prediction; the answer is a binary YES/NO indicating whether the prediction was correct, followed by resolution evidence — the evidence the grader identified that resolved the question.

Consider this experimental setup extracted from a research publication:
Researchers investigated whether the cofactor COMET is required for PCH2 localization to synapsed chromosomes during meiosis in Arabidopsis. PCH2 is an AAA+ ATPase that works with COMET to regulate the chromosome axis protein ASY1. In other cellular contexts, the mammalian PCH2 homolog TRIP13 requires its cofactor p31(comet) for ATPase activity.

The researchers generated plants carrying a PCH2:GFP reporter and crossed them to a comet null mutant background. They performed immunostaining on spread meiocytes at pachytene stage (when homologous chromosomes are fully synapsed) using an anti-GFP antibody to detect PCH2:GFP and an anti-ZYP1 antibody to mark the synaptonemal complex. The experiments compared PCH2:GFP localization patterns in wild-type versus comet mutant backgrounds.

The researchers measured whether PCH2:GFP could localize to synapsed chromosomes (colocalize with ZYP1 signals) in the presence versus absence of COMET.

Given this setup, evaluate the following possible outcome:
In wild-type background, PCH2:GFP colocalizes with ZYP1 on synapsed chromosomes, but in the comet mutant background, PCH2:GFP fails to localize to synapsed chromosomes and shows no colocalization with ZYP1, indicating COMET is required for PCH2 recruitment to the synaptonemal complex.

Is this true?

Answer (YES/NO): NO